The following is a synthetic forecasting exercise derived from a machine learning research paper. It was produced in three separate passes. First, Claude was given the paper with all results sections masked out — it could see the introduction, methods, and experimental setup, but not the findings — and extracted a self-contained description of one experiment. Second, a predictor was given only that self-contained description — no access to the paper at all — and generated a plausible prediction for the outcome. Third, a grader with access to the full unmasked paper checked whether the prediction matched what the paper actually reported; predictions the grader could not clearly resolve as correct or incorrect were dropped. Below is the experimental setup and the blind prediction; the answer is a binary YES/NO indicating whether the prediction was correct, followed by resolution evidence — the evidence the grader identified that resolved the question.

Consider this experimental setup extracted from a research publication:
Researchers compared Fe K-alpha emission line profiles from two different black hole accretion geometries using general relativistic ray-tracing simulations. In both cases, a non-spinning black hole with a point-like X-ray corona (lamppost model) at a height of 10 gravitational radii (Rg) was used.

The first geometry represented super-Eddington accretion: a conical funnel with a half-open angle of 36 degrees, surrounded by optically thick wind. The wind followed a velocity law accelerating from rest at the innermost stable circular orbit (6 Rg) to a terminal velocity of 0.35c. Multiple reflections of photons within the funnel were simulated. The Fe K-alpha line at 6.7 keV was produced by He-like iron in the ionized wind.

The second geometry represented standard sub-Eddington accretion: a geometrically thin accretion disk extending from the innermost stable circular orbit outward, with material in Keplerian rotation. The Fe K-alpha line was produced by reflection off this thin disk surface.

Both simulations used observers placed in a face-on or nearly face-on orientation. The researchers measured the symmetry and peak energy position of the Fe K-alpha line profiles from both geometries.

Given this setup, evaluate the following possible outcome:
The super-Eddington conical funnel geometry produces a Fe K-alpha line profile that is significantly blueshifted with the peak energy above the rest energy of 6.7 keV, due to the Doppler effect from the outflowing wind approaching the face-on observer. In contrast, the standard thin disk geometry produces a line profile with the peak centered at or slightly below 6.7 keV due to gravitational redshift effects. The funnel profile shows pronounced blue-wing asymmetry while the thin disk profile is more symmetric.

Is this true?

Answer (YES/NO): NO